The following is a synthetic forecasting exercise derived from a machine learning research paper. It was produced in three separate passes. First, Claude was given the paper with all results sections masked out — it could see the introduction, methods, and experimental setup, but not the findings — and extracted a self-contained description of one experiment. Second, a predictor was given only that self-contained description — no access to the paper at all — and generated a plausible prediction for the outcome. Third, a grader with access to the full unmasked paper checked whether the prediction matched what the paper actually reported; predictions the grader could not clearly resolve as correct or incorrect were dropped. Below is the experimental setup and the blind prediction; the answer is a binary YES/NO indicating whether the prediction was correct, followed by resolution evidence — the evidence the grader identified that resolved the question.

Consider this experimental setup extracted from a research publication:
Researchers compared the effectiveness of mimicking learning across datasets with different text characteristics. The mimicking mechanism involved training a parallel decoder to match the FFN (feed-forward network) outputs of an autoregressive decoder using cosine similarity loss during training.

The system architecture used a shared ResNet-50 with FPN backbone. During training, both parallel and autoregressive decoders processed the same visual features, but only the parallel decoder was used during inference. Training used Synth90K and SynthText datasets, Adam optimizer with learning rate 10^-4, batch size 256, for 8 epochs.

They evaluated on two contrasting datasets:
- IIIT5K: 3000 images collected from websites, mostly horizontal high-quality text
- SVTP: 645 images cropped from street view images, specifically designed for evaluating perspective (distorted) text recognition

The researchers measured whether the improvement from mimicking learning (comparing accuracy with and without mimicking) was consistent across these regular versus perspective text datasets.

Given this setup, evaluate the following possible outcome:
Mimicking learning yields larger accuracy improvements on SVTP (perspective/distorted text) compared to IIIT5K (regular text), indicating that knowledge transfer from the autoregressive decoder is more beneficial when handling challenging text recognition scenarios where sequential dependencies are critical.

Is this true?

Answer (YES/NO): YES